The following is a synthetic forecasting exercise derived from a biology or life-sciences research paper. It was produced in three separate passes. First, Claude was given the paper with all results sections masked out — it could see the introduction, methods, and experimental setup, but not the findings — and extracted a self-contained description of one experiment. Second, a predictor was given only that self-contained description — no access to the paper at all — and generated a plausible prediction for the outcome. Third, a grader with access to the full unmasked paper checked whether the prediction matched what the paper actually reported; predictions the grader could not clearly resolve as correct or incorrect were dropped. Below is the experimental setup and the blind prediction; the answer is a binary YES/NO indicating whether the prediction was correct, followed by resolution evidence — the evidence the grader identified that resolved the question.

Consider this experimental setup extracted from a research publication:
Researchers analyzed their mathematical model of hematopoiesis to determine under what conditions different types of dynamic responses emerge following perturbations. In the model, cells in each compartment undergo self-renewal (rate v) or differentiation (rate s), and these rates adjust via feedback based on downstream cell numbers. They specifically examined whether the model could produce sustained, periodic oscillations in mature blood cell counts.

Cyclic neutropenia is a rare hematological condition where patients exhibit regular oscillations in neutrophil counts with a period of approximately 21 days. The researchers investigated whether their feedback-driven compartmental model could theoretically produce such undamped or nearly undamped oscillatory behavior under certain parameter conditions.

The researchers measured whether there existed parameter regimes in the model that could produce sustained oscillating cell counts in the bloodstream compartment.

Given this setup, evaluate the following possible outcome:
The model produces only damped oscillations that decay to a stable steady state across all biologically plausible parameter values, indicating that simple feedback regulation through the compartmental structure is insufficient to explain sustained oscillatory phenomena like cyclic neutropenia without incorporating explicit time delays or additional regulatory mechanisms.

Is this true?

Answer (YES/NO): NO